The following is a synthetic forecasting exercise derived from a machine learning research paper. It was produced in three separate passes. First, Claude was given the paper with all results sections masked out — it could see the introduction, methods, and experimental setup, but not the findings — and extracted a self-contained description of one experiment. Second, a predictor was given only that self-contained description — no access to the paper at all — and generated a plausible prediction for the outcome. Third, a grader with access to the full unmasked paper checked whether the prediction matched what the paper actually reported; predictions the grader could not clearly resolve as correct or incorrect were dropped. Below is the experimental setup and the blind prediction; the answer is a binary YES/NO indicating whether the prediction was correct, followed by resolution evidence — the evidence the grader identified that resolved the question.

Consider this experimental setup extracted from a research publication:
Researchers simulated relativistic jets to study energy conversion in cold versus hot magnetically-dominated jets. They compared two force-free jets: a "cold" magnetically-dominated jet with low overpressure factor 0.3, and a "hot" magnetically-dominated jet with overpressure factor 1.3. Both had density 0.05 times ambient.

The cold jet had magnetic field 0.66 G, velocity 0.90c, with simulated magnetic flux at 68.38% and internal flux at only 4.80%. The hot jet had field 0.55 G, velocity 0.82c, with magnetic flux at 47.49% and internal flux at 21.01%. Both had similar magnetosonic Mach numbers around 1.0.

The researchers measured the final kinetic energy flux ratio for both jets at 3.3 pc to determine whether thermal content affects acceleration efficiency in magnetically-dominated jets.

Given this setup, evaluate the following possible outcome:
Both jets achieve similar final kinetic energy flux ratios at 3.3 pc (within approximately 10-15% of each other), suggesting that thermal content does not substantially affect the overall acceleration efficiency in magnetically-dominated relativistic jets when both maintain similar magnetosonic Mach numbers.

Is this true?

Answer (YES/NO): NO